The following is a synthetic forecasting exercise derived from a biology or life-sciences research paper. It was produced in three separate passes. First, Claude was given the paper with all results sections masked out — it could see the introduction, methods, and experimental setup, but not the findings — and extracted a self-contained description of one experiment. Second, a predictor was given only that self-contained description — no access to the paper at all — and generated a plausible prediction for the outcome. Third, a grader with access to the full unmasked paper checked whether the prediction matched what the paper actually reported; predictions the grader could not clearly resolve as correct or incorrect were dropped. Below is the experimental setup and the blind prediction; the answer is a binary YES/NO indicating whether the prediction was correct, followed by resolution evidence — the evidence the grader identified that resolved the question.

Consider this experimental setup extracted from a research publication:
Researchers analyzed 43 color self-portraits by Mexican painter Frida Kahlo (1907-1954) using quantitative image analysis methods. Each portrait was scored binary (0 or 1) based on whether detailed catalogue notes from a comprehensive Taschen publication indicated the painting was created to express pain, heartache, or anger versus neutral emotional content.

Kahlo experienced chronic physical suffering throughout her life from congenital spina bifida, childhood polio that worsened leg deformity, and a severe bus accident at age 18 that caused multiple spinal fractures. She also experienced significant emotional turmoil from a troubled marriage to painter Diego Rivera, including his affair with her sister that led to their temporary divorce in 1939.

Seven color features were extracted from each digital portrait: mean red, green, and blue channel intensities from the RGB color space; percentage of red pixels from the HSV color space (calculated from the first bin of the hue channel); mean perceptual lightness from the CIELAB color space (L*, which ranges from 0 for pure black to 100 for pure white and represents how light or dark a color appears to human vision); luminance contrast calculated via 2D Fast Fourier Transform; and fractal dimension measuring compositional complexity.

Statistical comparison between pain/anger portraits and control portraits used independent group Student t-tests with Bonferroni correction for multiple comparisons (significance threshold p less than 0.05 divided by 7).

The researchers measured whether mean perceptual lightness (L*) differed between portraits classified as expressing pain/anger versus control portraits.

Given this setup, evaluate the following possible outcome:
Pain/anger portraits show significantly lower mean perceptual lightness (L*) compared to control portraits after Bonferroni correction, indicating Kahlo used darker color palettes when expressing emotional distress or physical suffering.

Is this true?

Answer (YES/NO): NO